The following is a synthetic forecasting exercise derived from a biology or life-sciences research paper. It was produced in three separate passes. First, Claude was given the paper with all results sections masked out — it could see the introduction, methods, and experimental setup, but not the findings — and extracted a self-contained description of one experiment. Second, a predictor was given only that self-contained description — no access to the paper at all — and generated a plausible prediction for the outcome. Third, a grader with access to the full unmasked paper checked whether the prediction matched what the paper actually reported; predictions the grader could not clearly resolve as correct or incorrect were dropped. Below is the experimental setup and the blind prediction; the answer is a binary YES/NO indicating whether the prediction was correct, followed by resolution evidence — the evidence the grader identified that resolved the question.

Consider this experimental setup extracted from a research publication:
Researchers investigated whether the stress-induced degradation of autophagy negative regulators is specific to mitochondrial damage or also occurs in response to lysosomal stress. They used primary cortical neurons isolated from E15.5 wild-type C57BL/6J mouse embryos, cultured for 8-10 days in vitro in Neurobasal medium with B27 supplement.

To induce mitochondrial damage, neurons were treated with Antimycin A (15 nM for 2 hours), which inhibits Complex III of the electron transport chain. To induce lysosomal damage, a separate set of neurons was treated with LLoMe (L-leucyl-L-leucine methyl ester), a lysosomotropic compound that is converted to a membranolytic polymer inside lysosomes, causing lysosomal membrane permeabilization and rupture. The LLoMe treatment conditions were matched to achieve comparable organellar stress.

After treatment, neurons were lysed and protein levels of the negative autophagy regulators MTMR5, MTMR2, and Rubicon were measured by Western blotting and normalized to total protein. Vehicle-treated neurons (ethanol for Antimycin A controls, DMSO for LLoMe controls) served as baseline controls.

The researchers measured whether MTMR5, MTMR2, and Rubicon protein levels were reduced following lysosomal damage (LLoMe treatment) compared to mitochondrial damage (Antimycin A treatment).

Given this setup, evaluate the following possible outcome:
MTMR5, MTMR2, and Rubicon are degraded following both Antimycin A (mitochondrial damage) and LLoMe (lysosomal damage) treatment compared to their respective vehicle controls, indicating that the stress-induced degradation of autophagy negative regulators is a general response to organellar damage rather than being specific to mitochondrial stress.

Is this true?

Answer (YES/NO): NO